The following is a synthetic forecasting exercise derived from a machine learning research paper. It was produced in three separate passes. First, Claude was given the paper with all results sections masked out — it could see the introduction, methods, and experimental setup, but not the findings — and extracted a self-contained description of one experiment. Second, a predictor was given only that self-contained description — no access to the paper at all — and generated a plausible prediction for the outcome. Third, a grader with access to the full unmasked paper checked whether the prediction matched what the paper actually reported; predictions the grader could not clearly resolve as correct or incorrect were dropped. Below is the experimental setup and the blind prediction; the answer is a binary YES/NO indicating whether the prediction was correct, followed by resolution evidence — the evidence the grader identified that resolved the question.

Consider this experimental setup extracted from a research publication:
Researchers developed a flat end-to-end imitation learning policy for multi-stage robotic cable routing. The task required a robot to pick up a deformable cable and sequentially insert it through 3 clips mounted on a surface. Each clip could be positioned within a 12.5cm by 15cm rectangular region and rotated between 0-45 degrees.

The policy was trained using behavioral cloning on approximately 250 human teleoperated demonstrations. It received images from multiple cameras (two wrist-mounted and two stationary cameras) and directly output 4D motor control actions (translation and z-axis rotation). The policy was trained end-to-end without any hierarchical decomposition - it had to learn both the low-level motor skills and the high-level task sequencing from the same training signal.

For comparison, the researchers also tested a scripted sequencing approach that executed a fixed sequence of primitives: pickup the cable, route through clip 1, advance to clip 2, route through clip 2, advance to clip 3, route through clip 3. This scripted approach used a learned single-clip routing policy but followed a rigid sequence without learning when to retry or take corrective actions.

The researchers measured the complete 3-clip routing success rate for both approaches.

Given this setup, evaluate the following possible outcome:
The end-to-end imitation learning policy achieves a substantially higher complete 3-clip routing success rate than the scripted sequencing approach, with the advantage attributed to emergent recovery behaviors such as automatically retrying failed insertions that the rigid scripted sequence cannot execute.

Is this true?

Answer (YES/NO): NO